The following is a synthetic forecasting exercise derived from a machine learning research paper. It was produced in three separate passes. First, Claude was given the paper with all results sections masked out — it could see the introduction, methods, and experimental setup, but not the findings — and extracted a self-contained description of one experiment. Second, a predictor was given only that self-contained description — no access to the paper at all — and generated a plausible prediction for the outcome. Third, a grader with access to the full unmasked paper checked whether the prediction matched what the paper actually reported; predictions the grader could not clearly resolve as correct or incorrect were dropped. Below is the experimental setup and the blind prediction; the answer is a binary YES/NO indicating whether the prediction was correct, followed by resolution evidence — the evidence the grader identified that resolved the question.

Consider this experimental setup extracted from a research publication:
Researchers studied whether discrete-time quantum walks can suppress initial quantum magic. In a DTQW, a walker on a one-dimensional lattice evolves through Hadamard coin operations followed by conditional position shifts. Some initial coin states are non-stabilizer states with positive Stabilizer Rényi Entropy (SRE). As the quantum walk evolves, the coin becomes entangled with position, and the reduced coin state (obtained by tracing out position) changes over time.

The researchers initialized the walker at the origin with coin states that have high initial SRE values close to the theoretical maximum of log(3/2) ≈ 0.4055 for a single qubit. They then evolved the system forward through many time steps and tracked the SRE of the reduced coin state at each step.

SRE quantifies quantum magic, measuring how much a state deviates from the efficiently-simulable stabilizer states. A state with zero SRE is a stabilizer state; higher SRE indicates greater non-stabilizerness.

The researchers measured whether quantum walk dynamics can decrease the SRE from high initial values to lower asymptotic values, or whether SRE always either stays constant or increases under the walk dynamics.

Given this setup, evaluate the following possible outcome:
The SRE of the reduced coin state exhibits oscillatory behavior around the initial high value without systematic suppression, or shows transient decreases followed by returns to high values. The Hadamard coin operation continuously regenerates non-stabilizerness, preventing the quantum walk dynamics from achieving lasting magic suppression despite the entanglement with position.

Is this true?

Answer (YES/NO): NO